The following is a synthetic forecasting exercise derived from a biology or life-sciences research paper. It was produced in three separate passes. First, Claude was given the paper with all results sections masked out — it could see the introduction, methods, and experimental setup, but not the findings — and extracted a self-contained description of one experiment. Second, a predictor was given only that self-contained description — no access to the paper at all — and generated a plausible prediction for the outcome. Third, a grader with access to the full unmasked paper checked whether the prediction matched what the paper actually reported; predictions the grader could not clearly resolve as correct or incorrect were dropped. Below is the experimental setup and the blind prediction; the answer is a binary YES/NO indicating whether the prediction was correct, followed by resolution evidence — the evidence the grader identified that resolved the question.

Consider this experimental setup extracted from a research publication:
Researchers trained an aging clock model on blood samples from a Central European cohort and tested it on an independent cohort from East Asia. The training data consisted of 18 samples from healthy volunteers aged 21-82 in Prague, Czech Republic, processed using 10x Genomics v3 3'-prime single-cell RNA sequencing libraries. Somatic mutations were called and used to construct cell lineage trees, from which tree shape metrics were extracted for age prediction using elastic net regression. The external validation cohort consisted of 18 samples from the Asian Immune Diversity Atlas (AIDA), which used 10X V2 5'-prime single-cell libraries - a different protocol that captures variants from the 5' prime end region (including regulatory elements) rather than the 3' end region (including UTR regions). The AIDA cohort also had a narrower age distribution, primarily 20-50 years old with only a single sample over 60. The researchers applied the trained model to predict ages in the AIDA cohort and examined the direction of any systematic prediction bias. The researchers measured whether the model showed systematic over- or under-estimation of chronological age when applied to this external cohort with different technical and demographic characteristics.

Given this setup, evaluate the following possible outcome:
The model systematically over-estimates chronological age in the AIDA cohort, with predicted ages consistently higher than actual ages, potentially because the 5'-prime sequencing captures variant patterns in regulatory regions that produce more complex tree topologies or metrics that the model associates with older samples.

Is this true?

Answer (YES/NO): YES